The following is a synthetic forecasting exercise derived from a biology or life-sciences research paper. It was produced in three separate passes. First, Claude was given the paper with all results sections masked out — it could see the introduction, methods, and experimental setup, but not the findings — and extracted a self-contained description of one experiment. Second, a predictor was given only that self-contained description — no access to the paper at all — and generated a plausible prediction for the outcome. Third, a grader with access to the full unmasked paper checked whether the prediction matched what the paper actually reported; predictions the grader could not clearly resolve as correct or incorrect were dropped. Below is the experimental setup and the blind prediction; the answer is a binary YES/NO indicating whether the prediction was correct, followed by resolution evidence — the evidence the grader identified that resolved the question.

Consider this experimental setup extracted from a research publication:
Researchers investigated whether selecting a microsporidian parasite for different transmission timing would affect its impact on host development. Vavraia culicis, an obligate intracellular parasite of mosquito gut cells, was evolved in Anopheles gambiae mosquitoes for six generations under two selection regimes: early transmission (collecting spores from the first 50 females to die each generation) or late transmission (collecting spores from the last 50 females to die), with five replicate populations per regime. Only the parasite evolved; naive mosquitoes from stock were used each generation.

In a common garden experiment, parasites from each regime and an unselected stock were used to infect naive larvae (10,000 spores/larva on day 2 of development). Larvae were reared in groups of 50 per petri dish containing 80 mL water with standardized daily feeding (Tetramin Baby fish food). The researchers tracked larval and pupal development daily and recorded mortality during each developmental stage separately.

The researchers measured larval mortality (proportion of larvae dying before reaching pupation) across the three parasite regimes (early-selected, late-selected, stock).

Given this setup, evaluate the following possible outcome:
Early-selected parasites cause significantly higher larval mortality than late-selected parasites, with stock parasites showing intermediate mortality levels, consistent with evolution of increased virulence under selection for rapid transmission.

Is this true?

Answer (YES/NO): NO